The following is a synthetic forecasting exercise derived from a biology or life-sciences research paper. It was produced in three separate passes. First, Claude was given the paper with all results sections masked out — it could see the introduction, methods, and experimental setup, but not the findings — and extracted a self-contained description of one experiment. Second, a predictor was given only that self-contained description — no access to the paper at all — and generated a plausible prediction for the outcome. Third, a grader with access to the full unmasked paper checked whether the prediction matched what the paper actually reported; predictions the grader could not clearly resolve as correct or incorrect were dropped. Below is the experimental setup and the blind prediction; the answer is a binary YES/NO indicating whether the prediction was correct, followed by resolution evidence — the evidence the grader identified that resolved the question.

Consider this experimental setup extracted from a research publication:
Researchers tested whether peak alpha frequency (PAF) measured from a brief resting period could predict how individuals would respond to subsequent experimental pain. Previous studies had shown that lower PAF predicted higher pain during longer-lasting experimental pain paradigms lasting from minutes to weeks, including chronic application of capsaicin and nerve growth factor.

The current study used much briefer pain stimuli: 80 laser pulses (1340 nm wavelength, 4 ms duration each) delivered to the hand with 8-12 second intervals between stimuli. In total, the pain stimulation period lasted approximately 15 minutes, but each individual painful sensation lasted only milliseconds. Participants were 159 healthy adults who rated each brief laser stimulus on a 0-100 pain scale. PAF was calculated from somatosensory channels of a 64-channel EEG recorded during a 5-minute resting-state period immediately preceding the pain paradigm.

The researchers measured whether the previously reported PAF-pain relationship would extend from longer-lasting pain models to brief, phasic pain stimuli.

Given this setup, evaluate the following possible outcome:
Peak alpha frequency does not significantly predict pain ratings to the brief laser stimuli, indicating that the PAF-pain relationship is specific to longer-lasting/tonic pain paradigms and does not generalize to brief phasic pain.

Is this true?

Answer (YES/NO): YES